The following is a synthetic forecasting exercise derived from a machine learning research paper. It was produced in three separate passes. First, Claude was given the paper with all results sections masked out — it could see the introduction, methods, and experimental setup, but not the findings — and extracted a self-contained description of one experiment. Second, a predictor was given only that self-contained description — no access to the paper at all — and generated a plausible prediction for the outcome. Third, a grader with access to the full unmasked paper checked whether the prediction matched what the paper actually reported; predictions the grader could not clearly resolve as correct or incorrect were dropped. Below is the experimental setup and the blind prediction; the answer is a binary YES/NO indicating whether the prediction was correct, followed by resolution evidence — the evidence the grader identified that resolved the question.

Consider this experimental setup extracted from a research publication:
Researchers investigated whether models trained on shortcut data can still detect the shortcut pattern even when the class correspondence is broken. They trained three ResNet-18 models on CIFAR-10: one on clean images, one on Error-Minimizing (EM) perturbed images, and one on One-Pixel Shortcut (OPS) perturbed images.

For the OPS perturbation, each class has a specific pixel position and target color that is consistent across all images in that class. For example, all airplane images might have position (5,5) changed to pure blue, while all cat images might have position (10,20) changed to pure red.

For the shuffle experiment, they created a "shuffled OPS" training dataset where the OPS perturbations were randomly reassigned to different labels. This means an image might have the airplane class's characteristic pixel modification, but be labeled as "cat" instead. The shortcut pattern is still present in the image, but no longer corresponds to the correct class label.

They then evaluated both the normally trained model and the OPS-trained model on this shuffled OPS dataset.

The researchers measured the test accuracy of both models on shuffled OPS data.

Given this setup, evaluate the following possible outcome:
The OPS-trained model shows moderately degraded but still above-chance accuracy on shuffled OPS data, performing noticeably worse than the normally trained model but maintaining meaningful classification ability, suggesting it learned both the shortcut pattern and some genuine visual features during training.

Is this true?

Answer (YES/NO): NO